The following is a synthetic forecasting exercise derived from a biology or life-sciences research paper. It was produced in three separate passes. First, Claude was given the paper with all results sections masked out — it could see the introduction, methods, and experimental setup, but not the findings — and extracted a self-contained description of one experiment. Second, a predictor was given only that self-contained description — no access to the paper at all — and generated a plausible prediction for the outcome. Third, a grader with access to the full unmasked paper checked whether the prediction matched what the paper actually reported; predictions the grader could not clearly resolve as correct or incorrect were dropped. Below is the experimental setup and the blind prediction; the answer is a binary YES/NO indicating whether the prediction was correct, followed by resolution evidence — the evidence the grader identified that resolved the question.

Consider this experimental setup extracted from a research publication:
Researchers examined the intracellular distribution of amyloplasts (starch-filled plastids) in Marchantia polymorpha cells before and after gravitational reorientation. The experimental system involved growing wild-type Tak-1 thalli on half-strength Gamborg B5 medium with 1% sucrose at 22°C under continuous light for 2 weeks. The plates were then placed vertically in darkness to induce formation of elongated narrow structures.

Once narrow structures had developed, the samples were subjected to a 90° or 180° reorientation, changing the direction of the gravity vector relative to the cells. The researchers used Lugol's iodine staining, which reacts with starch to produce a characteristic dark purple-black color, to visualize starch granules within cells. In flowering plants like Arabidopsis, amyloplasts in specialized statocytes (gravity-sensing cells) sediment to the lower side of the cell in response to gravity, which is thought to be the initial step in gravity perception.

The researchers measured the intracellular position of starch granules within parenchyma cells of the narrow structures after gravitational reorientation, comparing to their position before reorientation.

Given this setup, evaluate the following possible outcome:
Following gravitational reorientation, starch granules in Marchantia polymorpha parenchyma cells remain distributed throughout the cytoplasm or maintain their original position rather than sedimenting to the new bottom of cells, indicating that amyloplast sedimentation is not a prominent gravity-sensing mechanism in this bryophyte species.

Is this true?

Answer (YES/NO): NO